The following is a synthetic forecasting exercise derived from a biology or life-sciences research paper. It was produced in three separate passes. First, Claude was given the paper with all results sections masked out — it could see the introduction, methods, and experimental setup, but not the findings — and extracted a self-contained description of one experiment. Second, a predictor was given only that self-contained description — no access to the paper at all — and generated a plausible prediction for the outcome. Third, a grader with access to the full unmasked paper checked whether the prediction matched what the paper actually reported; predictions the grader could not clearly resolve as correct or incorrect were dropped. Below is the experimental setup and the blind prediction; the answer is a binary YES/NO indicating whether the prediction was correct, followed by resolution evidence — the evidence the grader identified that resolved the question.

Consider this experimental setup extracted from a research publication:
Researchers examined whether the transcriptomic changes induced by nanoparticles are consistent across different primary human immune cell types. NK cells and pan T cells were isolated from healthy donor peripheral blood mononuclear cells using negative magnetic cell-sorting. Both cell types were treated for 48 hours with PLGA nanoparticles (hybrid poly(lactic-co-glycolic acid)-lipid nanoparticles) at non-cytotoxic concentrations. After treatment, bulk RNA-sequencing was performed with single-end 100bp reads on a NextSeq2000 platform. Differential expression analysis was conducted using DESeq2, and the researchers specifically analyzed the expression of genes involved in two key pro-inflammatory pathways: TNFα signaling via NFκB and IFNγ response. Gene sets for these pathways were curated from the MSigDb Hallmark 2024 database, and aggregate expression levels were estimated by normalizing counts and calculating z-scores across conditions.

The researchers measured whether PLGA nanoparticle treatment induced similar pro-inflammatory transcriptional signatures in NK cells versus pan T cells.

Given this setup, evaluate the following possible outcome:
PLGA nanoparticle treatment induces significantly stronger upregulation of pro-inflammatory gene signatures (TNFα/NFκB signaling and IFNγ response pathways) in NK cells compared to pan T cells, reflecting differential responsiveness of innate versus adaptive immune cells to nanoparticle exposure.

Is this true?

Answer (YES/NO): NO